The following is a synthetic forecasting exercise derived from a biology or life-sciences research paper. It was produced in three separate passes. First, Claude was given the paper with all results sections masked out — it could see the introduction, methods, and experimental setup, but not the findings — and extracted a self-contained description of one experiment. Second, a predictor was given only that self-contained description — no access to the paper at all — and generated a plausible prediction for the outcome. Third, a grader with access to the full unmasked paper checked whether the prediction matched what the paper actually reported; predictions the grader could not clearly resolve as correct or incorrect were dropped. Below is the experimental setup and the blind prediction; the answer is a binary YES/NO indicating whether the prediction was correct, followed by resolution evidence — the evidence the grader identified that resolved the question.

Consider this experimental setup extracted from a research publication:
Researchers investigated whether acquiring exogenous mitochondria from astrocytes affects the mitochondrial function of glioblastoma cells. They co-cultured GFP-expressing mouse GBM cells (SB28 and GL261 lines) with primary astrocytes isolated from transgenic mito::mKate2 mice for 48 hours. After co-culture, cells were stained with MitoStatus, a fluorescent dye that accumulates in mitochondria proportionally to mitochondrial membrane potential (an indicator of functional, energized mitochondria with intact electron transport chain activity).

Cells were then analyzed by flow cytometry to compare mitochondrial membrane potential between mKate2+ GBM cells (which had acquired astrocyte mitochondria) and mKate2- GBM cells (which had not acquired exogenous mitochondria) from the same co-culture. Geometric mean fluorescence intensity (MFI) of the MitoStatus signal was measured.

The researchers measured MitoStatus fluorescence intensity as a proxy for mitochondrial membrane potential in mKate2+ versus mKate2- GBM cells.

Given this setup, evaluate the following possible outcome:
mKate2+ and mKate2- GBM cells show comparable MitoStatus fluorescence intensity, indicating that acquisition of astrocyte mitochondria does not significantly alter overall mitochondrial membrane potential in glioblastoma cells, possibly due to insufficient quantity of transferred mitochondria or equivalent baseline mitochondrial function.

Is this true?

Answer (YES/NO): NO